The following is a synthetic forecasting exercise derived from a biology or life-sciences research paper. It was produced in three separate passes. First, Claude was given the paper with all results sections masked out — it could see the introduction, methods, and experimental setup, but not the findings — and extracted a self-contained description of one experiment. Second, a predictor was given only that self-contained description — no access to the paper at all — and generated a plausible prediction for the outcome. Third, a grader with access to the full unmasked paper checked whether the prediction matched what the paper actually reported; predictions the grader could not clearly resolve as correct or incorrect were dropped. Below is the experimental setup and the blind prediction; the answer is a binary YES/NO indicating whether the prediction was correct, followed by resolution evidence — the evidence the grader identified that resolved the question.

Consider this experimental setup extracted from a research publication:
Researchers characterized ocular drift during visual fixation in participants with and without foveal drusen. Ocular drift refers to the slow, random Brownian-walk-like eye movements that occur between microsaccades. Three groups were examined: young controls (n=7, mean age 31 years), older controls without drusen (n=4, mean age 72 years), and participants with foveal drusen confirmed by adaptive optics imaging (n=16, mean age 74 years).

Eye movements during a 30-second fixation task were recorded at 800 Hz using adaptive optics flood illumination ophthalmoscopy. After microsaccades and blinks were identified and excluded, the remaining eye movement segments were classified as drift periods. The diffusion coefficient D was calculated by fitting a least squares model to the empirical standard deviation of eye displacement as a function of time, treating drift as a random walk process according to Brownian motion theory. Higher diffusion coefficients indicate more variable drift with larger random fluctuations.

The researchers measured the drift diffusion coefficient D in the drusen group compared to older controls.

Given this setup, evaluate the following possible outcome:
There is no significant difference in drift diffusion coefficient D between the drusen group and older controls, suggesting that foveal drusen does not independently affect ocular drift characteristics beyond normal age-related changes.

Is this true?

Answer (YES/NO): NO